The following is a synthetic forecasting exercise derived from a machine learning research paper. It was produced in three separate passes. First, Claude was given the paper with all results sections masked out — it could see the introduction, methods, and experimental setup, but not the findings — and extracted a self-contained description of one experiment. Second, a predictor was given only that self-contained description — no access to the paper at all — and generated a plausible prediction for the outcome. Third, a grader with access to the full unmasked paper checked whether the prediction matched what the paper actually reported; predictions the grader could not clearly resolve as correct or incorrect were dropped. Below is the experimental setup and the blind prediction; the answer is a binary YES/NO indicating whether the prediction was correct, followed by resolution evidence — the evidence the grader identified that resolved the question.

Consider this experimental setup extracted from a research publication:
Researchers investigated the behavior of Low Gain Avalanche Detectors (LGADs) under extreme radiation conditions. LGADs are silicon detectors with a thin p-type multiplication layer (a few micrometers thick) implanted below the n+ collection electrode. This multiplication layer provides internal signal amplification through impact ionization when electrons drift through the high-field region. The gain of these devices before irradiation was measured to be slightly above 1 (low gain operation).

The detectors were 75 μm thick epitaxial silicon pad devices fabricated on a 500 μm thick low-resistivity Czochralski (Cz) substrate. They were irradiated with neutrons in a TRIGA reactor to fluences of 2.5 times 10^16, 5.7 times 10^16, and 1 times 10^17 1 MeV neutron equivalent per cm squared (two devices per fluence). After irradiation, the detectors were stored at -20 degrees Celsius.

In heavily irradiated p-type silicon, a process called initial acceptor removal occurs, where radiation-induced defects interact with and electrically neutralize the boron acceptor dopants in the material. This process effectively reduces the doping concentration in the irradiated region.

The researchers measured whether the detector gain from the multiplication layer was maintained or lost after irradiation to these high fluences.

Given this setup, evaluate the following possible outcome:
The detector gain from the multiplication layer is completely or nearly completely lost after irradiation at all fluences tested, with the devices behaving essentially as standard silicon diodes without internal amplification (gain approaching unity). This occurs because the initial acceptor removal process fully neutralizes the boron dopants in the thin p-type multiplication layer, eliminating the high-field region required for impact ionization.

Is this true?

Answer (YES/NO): YES